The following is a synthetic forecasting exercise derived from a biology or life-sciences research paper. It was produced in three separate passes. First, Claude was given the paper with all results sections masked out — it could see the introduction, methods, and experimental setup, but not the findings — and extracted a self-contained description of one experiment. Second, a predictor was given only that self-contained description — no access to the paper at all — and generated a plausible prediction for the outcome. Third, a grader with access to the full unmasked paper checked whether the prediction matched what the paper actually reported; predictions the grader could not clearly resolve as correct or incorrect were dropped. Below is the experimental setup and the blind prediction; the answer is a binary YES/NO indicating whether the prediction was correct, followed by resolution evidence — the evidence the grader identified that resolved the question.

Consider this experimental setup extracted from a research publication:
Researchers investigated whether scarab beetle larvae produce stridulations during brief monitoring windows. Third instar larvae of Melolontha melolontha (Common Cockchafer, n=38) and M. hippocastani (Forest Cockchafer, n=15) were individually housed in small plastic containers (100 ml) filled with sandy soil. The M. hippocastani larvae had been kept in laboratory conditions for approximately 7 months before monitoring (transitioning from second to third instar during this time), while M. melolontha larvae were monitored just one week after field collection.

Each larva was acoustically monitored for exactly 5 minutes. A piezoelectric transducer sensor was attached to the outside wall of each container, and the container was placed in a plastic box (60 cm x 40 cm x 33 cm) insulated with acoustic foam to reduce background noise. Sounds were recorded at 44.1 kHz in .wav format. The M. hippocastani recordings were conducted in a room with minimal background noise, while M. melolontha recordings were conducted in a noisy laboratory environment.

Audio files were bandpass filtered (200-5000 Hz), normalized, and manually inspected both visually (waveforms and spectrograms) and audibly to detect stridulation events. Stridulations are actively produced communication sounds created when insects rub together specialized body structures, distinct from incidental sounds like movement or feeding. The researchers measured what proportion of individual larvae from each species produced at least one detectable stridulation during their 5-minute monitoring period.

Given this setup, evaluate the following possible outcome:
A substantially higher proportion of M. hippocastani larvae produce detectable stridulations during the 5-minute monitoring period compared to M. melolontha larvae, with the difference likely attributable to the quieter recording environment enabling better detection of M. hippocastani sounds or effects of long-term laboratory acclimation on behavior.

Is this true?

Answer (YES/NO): NO